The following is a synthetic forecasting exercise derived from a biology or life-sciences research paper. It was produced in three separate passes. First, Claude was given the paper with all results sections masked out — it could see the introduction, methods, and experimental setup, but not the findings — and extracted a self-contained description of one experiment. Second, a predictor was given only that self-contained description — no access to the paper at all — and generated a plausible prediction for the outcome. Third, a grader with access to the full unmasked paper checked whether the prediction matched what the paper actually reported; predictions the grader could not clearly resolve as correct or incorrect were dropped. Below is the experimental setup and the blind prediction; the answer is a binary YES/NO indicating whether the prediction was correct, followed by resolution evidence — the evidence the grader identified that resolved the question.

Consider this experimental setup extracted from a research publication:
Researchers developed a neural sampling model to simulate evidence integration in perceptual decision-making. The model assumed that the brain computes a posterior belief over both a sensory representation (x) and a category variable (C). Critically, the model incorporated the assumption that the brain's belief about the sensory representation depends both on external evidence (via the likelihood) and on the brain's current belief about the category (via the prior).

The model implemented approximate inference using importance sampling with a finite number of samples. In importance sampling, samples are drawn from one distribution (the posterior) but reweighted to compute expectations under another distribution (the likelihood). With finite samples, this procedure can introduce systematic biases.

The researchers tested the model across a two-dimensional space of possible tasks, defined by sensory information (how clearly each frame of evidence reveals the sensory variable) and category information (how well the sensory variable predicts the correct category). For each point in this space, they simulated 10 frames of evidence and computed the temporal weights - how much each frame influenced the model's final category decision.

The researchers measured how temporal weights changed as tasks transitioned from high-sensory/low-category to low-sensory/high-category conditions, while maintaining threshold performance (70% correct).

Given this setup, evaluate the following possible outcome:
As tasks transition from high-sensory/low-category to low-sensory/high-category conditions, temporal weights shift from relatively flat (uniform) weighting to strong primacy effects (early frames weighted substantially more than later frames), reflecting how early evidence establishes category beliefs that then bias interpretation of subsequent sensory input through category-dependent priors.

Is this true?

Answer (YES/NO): NO